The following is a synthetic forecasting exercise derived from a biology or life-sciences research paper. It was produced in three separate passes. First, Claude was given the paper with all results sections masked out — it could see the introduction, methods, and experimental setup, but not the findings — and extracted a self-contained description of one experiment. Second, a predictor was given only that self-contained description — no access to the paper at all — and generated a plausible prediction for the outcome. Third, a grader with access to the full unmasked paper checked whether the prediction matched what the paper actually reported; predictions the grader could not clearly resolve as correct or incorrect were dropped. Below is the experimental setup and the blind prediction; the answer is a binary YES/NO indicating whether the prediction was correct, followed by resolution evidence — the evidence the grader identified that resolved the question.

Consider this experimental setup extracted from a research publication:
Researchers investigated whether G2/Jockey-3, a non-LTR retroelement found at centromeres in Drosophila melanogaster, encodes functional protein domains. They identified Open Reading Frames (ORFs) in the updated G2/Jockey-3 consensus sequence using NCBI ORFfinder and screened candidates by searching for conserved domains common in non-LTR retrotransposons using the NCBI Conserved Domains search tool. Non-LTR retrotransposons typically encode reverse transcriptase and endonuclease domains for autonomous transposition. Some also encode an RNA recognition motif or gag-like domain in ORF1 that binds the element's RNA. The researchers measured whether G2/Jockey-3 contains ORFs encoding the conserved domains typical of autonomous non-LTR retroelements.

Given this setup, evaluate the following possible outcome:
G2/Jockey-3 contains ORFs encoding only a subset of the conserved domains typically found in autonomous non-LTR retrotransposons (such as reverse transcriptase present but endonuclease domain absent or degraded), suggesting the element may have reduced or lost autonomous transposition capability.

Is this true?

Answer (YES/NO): NO